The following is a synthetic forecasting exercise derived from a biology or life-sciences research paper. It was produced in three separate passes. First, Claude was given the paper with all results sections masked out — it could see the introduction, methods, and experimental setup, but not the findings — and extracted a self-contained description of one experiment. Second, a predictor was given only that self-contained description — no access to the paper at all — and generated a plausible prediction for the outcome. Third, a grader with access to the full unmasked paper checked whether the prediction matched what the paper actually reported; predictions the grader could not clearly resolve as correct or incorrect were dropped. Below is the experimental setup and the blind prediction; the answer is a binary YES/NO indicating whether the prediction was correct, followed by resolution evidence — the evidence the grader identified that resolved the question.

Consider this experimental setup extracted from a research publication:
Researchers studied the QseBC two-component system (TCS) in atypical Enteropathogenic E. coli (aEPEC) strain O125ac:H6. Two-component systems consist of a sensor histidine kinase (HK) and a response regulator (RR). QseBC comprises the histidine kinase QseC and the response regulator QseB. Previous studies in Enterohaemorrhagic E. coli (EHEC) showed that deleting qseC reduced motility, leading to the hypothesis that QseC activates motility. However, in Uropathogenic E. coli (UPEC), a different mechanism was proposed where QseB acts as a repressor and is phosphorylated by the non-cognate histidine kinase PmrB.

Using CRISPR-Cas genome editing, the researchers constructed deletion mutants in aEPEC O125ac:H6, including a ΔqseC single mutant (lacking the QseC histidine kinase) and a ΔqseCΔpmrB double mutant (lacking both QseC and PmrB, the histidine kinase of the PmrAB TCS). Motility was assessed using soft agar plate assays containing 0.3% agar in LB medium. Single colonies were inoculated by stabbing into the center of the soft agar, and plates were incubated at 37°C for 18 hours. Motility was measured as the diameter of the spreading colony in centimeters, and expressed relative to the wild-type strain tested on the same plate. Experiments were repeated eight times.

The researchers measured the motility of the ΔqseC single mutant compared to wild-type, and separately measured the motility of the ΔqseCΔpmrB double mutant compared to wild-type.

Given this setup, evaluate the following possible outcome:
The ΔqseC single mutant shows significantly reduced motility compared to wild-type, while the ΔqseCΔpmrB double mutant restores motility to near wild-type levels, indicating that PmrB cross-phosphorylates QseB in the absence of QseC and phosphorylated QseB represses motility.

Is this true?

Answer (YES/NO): YES